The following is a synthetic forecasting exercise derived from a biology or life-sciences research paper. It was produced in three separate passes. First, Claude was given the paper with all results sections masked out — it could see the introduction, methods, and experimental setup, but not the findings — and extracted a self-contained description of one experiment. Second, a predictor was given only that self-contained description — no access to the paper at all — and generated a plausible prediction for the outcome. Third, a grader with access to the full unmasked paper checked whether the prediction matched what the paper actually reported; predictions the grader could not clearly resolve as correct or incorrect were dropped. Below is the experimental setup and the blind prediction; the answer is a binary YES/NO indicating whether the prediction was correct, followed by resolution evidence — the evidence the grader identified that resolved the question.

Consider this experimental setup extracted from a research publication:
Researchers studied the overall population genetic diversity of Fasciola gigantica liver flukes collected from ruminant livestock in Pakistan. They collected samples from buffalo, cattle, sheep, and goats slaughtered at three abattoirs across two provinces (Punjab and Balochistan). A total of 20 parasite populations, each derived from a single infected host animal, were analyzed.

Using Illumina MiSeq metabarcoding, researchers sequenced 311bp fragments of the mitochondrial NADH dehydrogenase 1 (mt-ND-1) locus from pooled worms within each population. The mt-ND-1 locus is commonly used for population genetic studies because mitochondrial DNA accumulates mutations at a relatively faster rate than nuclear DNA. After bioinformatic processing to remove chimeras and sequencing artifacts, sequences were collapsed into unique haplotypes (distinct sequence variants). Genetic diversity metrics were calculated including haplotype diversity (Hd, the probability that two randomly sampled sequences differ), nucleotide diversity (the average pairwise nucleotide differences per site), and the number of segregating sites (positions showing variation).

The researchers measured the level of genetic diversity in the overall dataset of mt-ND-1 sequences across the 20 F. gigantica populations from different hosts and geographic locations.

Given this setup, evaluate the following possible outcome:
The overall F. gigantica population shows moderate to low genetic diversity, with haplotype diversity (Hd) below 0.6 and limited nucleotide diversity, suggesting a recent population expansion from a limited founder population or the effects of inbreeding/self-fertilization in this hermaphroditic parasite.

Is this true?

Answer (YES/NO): NO